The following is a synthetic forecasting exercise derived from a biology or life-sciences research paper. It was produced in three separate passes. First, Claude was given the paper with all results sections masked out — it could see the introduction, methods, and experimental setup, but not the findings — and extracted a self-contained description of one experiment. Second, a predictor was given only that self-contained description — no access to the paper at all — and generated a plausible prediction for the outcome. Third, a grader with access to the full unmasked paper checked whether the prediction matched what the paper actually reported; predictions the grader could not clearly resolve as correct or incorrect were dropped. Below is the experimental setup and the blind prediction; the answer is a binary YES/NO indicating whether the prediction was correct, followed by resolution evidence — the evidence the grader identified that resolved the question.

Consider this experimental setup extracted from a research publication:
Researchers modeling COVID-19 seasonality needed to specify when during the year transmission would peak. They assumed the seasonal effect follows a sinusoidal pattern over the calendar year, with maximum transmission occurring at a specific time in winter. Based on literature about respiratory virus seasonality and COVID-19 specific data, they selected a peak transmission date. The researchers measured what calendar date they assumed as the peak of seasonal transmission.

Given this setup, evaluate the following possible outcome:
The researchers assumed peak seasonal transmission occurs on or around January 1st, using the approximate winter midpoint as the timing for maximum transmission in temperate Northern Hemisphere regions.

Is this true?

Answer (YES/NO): NO